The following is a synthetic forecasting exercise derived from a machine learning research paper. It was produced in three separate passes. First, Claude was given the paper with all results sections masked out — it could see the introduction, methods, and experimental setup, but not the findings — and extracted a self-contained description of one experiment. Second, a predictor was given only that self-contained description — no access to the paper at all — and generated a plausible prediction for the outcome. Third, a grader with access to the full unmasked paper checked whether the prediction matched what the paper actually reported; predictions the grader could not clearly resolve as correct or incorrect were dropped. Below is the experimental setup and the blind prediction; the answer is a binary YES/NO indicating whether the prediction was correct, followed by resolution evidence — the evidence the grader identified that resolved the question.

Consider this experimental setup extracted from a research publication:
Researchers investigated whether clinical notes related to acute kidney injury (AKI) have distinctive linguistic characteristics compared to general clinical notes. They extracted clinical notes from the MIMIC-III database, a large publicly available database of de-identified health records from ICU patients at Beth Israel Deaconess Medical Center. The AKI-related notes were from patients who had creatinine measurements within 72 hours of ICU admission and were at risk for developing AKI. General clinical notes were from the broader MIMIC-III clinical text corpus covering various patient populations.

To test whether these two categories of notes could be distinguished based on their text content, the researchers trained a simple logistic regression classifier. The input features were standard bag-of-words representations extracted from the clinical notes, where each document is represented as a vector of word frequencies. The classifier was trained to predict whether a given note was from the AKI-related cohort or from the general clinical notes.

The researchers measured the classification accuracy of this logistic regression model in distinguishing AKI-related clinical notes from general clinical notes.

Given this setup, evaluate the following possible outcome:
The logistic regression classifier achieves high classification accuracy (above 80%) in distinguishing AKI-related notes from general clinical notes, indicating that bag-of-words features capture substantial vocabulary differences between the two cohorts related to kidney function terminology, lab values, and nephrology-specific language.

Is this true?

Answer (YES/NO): YES